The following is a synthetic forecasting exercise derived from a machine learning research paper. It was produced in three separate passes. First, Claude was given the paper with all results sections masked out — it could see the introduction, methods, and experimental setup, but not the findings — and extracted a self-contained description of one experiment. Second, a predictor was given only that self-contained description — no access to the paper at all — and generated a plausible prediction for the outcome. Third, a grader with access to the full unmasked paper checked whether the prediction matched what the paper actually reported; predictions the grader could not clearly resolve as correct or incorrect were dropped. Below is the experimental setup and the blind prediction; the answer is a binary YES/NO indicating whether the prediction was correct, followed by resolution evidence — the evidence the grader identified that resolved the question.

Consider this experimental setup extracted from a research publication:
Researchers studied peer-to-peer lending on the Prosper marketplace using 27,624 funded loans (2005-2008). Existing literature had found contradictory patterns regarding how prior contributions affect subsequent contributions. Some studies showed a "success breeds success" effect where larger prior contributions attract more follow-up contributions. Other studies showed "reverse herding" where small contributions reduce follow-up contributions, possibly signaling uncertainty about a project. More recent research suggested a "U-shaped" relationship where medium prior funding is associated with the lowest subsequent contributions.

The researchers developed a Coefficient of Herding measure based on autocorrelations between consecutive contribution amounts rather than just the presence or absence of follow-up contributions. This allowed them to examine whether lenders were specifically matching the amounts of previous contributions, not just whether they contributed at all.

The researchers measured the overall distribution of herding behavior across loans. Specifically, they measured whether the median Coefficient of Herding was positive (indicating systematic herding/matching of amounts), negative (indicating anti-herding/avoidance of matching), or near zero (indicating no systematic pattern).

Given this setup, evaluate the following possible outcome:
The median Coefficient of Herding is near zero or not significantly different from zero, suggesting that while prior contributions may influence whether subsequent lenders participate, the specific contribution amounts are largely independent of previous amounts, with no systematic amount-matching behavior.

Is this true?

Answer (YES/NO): YES